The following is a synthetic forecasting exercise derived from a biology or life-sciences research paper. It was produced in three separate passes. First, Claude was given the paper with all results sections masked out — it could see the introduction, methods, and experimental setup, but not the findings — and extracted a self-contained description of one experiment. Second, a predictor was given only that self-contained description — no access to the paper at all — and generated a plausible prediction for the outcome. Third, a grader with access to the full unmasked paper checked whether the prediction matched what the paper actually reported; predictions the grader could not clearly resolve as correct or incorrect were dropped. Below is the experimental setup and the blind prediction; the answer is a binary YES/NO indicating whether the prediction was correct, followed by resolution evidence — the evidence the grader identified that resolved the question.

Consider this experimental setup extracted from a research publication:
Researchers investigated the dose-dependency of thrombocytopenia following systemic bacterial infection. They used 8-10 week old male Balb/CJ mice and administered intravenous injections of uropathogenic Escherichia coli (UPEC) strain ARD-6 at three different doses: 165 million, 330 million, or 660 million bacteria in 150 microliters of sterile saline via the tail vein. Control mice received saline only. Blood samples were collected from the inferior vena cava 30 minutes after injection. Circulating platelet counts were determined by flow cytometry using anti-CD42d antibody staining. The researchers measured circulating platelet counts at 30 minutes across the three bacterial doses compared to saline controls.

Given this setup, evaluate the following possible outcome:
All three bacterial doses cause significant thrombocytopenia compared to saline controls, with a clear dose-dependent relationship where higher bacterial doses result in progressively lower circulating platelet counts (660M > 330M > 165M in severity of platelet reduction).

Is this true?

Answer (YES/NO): NO